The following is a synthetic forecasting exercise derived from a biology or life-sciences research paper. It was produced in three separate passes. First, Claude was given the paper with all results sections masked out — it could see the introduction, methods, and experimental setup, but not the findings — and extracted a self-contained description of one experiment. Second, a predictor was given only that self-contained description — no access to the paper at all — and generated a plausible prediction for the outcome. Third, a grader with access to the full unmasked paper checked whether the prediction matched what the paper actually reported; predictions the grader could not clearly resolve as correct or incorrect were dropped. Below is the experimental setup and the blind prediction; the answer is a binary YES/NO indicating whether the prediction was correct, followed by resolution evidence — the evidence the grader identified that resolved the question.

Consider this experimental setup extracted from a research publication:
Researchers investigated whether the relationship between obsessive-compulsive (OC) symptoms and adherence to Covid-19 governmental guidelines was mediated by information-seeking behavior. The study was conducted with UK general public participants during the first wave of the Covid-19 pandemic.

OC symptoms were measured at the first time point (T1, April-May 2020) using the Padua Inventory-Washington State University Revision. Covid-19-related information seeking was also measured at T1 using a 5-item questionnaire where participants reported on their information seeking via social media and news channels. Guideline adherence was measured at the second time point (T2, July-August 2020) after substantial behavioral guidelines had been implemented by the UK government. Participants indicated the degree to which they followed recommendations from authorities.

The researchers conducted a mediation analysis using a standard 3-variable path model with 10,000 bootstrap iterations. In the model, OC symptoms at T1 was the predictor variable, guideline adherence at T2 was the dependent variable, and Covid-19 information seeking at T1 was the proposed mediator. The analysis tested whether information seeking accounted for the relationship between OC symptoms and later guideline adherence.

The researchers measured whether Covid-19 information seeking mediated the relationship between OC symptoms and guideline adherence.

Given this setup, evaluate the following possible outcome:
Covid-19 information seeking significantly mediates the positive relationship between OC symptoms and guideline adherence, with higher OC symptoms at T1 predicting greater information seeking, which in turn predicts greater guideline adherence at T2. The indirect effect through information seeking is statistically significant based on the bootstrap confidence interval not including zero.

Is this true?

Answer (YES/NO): YES